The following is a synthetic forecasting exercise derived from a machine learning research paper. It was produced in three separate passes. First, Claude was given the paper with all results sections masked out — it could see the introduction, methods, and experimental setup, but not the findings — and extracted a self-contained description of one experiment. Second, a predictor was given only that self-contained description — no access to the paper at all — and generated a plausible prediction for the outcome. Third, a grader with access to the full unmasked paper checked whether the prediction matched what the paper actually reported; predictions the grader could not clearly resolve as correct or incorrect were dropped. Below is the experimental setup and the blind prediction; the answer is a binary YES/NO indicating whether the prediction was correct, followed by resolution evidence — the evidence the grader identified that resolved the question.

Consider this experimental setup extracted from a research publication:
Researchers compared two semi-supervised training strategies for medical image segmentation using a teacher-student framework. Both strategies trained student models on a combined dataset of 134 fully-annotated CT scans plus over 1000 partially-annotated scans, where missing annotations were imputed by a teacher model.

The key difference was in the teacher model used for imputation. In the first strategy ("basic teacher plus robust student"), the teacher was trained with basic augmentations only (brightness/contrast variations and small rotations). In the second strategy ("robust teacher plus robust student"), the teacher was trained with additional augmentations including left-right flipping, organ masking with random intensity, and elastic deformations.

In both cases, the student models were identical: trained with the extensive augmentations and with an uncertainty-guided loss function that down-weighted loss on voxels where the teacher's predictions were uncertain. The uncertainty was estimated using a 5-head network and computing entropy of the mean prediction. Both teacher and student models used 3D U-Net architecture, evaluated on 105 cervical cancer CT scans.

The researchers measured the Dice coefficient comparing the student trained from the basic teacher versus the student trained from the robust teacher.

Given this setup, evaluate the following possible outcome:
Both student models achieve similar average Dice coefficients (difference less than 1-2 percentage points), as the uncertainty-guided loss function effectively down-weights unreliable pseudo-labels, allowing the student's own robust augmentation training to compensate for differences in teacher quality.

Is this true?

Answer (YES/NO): YES